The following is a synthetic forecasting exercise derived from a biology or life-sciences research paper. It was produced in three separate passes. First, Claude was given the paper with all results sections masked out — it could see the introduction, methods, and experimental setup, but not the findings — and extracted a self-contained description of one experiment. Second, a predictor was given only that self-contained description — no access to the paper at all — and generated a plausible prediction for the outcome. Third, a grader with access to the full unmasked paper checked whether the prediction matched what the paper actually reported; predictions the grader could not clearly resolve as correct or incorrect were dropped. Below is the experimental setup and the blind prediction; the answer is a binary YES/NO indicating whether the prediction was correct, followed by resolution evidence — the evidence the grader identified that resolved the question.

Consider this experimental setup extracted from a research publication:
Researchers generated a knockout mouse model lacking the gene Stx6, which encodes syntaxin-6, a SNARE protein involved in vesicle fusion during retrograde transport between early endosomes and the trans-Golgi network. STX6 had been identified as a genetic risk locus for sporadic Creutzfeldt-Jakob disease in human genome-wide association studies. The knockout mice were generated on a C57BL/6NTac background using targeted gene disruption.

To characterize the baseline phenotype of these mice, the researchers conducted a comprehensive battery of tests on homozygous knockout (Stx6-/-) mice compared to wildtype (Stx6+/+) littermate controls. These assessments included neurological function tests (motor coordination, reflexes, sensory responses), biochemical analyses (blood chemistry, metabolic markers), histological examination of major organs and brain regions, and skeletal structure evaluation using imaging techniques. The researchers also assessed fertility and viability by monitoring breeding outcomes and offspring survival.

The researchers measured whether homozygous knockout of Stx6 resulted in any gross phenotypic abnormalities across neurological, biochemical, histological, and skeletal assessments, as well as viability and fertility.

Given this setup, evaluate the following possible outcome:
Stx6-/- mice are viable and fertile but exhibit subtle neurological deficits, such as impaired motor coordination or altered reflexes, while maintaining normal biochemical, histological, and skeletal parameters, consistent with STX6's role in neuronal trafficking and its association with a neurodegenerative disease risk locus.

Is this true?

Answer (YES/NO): NO